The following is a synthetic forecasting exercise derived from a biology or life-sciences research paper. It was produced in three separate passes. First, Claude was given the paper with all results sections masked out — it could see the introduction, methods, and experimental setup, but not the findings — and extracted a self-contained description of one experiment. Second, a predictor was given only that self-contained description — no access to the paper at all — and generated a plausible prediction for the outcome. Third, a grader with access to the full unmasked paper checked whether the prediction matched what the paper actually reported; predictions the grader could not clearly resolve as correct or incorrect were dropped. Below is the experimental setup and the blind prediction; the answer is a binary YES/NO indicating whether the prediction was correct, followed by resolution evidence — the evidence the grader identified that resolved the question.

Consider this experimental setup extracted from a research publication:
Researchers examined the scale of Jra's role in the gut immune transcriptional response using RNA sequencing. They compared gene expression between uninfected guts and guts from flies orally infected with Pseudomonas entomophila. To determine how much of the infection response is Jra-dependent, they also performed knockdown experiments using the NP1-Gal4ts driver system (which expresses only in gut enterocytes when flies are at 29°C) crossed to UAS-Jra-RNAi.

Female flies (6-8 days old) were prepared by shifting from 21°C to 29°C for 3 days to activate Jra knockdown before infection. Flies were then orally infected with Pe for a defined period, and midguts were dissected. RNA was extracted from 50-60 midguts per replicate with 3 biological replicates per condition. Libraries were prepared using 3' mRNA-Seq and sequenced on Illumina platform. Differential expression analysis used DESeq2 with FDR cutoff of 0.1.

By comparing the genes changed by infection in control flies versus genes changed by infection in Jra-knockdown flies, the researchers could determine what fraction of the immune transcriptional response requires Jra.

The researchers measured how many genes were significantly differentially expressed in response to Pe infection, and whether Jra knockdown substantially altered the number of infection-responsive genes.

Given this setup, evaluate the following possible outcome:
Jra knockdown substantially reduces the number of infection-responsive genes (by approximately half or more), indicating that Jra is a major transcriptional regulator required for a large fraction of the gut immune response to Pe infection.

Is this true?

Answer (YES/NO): YES